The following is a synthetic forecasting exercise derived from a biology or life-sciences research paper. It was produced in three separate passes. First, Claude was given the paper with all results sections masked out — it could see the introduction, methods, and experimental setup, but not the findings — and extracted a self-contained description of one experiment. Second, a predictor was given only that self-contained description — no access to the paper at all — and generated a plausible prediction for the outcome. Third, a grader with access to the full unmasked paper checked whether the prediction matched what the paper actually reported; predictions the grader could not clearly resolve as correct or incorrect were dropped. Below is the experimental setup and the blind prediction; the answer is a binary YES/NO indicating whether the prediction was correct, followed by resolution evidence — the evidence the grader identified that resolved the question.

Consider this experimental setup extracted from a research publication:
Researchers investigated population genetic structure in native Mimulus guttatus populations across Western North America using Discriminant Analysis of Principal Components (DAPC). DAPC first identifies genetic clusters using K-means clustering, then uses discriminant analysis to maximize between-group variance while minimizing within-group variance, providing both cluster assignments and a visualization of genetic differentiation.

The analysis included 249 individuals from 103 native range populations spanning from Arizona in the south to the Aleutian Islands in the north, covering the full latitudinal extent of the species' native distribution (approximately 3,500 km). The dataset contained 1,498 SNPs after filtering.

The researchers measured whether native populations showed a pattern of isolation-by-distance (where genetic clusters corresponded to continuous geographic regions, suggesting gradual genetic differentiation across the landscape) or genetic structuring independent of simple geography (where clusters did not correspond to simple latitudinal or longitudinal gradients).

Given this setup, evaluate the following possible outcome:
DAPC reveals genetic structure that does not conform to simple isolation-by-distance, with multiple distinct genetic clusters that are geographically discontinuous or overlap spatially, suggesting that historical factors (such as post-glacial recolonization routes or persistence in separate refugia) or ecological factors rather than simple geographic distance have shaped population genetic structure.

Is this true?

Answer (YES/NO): YES